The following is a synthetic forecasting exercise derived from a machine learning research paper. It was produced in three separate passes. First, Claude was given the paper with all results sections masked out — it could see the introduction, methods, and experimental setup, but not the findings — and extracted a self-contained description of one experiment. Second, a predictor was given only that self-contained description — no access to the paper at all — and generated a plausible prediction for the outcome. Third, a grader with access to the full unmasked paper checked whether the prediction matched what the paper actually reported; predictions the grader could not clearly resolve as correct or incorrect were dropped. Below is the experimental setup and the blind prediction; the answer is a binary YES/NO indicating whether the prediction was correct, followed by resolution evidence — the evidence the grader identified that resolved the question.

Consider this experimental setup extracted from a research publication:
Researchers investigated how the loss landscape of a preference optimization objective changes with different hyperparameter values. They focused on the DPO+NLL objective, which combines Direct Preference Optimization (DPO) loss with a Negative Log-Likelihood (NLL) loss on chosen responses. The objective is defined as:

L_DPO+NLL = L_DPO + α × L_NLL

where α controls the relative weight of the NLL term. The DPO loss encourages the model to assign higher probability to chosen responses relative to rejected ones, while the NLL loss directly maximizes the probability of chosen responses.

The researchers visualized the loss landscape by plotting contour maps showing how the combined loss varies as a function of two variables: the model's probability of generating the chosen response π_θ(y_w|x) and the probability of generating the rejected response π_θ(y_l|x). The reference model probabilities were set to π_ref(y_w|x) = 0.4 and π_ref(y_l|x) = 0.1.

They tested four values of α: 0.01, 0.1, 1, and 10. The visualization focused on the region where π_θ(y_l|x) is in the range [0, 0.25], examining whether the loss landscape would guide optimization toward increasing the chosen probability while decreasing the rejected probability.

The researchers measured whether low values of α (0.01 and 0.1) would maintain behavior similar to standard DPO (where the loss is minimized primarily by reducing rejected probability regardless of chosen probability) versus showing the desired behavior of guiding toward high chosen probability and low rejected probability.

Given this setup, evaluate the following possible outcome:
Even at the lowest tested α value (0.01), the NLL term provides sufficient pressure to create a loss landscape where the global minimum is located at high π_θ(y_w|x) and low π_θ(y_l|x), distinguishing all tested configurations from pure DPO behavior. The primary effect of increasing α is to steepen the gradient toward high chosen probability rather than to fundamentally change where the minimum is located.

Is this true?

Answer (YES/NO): NO